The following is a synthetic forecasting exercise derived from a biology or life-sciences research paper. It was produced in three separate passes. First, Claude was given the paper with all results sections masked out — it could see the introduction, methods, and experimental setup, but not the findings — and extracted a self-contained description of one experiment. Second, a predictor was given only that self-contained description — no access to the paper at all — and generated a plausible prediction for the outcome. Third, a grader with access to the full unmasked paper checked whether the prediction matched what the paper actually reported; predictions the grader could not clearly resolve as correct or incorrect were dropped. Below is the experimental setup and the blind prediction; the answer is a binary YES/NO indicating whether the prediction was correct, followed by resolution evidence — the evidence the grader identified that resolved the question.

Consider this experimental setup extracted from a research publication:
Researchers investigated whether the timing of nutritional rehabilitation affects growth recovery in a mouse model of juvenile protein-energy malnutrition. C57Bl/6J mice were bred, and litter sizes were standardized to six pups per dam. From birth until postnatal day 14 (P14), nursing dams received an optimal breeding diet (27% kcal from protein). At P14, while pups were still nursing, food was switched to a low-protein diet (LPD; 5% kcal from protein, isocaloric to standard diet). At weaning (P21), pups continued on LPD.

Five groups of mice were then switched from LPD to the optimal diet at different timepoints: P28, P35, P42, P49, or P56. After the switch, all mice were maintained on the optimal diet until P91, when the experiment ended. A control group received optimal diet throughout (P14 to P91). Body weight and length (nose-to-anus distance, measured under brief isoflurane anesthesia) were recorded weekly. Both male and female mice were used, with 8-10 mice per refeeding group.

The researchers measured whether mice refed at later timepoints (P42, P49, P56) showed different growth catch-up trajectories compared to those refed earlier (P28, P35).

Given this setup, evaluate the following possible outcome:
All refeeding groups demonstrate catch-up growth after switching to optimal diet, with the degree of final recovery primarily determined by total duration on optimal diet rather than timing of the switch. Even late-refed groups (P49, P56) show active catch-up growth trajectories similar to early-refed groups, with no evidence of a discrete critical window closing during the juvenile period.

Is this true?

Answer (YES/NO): NO